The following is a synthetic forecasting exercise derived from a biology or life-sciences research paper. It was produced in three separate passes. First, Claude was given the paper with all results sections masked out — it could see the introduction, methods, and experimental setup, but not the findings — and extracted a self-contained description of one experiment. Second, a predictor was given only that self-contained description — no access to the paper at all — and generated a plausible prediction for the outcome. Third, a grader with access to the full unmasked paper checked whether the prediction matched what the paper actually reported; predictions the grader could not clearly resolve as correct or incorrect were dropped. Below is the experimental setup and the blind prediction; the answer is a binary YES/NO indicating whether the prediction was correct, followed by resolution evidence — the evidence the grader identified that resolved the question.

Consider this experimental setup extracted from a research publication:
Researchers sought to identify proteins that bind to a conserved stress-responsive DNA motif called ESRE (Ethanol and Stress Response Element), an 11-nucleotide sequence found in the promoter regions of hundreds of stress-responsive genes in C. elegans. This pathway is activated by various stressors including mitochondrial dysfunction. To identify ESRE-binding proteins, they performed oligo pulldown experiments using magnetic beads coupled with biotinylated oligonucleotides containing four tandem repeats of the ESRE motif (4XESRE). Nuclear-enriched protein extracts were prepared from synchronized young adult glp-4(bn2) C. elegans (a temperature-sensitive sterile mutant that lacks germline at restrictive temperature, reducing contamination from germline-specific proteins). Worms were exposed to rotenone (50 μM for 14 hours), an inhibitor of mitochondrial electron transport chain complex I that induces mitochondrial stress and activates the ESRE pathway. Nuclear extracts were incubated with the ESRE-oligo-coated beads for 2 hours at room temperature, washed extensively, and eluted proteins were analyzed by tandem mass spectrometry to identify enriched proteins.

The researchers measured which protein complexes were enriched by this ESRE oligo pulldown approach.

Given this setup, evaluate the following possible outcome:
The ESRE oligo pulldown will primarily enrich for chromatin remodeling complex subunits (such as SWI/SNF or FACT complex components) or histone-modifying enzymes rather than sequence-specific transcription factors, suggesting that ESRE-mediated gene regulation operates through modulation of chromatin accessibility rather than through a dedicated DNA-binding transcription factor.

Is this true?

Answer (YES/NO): NO